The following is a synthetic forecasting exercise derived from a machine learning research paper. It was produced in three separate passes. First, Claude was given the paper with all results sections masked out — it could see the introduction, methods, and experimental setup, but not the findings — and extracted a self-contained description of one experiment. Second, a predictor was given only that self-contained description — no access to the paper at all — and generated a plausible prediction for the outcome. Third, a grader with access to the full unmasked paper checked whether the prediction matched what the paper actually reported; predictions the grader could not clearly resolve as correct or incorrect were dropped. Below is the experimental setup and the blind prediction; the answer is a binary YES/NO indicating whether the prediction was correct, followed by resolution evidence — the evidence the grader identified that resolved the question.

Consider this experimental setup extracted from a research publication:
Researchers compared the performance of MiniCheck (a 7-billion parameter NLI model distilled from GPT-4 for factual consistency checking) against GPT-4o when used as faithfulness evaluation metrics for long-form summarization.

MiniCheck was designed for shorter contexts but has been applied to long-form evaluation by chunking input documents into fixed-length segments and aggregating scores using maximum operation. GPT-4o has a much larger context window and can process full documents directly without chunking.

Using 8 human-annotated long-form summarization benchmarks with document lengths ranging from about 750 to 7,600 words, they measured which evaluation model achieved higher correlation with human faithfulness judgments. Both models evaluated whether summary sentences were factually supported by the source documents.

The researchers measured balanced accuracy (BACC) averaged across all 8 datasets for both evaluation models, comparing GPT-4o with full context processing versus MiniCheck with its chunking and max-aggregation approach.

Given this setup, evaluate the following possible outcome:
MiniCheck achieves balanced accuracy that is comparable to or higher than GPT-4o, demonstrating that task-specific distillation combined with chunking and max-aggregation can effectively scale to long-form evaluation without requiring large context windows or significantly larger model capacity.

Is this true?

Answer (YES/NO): YES